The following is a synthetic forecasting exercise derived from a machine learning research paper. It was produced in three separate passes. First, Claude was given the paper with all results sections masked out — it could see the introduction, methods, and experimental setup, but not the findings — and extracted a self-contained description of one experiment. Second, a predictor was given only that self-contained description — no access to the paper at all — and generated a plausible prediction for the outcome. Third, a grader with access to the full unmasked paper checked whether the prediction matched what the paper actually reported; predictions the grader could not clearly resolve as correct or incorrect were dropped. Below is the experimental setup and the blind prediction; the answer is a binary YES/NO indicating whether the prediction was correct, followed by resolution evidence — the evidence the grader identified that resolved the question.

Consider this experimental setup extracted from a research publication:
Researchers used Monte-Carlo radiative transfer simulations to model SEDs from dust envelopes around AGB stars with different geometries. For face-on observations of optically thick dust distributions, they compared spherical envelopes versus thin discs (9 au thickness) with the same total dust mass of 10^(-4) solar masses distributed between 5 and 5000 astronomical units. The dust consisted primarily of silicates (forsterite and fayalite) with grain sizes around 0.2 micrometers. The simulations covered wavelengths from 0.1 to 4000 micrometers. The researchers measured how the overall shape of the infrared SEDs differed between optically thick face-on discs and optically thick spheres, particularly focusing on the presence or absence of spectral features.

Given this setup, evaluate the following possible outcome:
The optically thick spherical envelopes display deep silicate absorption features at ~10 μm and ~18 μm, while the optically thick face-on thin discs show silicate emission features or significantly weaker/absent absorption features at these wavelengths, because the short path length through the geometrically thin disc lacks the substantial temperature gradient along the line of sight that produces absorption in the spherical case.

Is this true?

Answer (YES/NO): YES